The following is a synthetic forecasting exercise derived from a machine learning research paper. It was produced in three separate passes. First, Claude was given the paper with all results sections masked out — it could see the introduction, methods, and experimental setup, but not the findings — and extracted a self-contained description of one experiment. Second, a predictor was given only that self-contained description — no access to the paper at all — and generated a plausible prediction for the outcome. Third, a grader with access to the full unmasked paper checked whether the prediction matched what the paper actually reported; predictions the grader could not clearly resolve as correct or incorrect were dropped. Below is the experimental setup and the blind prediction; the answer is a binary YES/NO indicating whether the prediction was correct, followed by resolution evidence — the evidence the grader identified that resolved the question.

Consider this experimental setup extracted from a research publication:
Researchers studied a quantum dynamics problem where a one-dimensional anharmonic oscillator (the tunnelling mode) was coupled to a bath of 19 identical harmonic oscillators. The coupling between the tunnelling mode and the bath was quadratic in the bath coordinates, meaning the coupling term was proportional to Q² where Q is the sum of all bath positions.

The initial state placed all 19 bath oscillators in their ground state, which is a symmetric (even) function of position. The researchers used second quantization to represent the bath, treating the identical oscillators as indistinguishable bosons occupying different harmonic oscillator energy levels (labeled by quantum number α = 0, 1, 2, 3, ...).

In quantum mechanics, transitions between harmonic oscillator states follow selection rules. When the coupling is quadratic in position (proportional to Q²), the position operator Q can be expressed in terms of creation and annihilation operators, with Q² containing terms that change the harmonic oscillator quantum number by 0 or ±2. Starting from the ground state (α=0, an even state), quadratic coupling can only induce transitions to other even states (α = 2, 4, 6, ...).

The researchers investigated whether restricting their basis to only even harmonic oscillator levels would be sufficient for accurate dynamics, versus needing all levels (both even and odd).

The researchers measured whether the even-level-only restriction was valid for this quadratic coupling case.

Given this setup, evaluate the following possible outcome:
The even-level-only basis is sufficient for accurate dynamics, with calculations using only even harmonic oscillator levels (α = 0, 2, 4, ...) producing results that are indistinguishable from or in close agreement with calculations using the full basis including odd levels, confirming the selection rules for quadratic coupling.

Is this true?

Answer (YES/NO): YES